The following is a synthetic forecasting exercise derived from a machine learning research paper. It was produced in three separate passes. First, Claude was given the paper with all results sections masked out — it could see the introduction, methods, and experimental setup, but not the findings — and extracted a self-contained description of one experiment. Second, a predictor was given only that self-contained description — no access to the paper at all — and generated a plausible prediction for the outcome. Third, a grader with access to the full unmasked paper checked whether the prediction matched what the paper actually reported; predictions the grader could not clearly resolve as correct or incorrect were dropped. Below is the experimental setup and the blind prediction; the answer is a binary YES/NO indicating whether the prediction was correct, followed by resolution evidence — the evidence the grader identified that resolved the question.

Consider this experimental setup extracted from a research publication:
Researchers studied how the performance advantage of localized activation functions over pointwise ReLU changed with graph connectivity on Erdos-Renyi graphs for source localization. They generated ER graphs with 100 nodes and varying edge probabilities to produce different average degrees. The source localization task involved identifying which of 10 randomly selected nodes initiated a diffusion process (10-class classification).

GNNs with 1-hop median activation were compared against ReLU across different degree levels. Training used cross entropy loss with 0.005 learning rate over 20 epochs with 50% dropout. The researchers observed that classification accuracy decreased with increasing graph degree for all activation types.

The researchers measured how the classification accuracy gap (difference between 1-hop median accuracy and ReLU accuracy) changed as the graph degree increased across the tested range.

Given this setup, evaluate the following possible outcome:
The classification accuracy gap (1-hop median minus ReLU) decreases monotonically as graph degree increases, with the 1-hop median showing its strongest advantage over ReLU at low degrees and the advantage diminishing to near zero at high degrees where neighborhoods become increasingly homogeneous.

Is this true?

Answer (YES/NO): NO